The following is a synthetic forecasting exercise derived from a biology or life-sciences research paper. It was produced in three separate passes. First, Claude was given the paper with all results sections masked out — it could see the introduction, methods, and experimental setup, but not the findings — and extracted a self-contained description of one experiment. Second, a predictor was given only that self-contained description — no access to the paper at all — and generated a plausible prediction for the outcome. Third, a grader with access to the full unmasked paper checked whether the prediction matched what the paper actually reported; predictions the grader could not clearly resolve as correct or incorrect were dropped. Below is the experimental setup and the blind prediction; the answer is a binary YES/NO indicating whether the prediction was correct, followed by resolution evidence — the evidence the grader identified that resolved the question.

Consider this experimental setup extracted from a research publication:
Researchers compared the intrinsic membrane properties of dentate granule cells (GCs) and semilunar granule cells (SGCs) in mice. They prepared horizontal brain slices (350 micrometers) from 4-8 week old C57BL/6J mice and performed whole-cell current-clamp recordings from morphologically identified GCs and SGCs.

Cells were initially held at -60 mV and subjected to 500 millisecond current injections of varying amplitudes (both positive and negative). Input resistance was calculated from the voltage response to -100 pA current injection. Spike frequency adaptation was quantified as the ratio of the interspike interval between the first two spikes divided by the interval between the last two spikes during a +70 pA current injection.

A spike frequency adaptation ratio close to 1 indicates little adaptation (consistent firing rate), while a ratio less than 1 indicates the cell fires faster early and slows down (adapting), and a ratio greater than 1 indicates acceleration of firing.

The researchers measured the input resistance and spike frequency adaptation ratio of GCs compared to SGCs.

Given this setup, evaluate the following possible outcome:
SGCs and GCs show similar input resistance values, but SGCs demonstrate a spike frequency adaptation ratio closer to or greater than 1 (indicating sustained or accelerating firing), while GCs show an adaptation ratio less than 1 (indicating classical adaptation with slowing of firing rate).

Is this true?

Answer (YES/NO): NO